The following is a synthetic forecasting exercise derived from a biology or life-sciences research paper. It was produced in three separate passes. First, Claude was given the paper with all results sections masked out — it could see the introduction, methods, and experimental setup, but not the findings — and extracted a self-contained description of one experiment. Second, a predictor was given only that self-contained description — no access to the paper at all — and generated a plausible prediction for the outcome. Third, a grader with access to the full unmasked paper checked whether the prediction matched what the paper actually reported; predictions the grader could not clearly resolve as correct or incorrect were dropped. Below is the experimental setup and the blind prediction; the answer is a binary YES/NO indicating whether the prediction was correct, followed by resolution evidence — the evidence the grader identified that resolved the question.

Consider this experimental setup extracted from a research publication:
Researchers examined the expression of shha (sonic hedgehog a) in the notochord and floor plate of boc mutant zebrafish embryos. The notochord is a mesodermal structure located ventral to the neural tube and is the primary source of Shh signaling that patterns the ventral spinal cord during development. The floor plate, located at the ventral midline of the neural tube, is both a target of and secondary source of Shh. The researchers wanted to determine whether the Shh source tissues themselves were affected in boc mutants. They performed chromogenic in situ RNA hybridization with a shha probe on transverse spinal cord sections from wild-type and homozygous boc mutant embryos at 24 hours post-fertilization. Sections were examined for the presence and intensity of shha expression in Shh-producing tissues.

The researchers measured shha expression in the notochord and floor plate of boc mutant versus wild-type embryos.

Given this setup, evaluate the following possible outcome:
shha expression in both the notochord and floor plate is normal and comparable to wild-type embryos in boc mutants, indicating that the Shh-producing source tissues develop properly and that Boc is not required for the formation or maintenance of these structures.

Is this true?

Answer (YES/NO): YES